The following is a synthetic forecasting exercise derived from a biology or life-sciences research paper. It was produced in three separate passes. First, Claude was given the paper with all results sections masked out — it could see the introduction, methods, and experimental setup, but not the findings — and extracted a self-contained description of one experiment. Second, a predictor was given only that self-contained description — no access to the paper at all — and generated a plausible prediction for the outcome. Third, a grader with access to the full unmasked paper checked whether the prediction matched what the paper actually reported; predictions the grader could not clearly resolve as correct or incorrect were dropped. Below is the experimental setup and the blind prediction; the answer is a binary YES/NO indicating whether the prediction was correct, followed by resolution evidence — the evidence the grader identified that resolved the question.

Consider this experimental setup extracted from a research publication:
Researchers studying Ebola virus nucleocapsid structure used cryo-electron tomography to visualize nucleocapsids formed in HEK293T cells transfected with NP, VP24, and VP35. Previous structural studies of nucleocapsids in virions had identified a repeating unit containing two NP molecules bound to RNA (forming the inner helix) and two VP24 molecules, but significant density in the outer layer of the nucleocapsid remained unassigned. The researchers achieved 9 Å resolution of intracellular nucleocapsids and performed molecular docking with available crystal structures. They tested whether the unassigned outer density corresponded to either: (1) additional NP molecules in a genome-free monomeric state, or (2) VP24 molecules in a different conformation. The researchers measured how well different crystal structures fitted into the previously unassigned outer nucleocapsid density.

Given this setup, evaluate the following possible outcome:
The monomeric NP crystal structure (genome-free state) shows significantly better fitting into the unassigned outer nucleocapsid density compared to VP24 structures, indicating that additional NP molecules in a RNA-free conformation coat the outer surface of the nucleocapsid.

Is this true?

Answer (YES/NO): YES